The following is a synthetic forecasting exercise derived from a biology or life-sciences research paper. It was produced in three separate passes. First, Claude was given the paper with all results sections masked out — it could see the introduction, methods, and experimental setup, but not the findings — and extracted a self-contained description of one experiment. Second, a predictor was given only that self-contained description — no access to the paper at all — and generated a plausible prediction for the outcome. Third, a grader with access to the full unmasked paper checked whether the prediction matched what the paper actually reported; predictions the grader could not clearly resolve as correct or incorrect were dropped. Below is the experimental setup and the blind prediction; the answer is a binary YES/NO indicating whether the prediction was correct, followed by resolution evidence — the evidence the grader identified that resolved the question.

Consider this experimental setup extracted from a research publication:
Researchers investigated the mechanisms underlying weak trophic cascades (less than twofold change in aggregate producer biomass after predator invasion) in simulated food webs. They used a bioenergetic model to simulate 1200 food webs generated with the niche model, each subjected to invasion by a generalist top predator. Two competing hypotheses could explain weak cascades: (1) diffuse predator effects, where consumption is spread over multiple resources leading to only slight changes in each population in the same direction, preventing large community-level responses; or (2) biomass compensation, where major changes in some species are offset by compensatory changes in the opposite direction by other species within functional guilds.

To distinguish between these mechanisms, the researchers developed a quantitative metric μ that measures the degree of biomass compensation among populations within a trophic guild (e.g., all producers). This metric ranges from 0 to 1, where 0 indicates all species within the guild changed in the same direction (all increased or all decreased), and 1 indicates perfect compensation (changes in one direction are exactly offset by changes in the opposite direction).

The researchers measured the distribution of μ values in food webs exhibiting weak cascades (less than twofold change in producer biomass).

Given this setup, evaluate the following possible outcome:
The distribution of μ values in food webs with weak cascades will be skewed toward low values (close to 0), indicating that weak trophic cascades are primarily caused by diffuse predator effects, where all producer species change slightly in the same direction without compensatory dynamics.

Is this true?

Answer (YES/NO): NO